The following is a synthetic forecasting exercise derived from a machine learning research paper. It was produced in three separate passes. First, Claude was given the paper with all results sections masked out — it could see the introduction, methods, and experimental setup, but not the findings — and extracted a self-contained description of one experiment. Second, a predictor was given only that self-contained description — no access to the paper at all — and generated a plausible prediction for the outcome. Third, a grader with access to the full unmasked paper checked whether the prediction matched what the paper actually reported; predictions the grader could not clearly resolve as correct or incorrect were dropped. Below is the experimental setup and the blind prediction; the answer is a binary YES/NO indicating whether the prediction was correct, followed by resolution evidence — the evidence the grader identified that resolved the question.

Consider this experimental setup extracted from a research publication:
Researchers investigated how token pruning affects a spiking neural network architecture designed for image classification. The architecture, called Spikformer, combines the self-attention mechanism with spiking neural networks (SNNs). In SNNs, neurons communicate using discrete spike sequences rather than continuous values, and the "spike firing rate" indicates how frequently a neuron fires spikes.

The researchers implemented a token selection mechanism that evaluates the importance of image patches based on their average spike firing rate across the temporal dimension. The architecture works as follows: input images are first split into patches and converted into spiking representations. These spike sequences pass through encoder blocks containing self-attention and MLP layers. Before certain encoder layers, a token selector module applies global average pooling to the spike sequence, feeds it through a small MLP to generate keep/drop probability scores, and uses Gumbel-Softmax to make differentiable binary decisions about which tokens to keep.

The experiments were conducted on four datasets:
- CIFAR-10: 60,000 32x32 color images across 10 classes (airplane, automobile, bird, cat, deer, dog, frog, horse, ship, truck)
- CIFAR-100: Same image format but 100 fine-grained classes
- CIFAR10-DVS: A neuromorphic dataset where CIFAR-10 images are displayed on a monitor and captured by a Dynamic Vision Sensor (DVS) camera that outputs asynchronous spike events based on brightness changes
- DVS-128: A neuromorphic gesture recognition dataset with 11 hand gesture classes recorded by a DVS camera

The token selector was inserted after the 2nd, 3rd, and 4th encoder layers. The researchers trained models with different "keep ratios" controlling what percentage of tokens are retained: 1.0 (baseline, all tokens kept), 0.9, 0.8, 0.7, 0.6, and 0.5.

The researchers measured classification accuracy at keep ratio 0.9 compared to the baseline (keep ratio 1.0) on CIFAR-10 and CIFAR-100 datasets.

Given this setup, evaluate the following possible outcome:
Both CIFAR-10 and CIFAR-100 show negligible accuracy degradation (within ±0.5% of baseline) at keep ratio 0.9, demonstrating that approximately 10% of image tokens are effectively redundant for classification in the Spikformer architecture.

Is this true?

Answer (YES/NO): NO